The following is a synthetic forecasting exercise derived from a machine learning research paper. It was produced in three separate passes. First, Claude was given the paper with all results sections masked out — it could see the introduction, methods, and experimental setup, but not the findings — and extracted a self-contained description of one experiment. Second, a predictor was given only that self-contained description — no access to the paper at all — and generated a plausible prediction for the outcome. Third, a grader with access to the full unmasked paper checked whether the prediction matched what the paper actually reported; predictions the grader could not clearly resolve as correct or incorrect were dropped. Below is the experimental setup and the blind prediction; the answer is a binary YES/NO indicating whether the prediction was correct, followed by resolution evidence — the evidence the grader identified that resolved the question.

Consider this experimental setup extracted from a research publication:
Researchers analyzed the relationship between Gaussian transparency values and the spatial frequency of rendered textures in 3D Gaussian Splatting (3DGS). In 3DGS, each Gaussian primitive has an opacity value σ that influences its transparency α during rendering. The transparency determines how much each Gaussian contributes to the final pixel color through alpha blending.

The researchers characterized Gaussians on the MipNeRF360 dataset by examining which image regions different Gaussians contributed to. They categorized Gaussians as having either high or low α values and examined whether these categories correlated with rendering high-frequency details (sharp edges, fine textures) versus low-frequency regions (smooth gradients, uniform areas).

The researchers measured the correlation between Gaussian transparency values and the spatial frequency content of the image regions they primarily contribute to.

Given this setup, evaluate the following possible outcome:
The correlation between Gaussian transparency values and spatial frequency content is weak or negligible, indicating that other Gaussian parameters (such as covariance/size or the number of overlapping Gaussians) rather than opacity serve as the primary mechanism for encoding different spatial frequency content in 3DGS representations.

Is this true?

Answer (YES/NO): NO